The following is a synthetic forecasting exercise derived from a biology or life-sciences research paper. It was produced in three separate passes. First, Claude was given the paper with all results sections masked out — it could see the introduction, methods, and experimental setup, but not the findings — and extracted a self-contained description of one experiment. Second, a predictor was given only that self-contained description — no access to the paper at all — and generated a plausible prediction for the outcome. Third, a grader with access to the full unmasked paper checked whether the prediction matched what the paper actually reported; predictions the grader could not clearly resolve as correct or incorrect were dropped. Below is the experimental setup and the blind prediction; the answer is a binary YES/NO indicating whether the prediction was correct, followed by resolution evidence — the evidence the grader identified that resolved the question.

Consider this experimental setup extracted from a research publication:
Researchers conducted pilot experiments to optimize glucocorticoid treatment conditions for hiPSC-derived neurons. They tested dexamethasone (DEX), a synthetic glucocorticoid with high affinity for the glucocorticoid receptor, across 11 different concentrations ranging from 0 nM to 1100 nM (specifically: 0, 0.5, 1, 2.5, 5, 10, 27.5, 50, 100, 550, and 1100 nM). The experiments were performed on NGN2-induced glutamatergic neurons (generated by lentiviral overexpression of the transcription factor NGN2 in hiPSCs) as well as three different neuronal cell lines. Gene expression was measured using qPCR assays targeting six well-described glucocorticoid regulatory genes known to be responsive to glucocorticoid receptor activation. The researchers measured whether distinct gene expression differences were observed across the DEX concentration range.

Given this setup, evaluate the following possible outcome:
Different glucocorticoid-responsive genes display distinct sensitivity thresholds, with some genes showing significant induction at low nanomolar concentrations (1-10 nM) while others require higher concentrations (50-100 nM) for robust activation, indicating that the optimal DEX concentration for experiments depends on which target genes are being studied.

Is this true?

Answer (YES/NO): NO